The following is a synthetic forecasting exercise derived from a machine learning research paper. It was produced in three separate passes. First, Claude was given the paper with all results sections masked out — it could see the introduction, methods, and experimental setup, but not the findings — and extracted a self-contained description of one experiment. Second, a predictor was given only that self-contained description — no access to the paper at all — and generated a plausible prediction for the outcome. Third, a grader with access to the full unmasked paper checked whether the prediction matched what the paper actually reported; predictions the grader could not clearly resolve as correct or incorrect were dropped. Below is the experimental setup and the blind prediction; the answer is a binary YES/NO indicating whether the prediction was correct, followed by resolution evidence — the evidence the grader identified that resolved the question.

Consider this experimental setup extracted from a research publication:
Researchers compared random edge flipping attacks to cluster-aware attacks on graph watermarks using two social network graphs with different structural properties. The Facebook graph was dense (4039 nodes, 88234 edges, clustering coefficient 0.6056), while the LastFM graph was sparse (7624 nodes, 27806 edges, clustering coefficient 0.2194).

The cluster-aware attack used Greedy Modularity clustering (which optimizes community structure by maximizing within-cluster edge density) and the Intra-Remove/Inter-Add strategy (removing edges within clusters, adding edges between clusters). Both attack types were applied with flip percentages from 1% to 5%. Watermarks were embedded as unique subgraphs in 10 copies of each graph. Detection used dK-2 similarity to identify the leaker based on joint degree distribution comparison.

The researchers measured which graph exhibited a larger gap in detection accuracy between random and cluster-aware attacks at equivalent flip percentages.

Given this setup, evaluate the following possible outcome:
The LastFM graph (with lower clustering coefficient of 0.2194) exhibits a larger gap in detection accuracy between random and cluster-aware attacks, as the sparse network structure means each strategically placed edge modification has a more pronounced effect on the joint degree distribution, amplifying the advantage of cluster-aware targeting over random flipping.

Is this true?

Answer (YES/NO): YES